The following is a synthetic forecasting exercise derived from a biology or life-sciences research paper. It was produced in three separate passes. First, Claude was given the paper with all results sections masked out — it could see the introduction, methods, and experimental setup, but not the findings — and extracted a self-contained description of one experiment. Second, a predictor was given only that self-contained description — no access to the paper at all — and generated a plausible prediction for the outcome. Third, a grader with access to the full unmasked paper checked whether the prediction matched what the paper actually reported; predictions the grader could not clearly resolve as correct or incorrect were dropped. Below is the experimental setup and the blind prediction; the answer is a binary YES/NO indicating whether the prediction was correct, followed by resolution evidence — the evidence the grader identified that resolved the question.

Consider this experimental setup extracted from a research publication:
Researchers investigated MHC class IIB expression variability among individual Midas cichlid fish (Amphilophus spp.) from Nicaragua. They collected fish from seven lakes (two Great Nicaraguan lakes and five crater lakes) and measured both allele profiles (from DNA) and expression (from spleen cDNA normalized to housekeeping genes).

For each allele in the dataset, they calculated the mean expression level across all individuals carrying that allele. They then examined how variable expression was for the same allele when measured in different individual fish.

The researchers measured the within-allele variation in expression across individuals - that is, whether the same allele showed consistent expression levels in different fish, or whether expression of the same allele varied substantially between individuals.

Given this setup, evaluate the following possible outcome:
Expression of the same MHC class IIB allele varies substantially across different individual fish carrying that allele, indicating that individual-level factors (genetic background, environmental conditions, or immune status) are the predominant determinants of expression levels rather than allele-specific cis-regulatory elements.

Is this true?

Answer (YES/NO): NO